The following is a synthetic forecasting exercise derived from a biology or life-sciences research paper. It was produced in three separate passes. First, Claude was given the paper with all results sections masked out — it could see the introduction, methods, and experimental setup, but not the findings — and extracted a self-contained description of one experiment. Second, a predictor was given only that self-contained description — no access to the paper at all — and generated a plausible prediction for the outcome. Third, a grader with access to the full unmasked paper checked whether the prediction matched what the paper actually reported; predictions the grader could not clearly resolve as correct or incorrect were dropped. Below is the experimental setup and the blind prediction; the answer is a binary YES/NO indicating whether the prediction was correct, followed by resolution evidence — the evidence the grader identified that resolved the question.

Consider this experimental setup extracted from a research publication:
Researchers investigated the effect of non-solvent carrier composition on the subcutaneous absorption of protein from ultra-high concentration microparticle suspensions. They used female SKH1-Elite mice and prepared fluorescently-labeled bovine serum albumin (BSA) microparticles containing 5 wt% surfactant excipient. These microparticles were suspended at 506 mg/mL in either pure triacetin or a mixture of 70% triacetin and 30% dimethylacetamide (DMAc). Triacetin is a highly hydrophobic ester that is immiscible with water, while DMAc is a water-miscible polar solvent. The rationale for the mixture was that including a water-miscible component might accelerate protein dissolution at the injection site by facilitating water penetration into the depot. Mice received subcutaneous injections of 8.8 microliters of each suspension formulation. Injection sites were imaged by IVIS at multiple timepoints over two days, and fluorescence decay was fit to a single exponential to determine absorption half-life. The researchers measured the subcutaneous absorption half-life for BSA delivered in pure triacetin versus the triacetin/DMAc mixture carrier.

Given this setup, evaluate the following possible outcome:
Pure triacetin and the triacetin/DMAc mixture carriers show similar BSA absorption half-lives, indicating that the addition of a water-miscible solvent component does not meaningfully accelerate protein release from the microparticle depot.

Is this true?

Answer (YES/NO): YES